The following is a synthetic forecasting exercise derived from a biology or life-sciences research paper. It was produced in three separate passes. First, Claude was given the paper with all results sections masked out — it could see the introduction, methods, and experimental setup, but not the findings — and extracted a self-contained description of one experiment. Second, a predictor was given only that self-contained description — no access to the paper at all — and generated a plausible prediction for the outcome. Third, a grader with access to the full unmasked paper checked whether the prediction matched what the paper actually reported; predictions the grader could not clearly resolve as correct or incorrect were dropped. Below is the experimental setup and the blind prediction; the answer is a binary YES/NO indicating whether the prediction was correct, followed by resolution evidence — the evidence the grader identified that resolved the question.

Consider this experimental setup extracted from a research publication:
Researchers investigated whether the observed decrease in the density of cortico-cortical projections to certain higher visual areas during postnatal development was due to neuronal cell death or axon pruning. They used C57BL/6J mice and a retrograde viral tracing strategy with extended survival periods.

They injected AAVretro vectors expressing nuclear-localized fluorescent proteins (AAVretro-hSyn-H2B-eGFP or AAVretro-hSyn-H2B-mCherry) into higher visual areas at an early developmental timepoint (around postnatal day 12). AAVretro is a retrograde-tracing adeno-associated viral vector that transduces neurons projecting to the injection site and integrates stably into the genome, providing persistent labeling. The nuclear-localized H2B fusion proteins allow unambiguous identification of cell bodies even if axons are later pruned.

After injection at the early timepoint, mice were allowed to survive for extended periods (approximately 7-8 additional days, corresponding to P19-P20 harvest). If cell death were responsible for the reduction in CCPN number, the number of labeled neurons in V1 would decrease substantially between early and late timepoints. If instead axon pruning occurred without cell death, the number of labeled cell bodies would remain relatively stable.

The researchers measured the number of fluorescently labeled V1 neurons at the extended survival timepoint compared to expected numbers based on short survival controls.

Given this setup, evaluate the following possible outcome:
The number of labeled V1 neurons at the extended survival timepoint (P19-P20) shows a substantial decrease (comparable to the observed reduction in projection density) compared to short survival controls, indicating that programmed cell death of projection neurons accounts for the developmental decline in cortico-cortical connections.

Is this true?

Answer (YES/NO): NO